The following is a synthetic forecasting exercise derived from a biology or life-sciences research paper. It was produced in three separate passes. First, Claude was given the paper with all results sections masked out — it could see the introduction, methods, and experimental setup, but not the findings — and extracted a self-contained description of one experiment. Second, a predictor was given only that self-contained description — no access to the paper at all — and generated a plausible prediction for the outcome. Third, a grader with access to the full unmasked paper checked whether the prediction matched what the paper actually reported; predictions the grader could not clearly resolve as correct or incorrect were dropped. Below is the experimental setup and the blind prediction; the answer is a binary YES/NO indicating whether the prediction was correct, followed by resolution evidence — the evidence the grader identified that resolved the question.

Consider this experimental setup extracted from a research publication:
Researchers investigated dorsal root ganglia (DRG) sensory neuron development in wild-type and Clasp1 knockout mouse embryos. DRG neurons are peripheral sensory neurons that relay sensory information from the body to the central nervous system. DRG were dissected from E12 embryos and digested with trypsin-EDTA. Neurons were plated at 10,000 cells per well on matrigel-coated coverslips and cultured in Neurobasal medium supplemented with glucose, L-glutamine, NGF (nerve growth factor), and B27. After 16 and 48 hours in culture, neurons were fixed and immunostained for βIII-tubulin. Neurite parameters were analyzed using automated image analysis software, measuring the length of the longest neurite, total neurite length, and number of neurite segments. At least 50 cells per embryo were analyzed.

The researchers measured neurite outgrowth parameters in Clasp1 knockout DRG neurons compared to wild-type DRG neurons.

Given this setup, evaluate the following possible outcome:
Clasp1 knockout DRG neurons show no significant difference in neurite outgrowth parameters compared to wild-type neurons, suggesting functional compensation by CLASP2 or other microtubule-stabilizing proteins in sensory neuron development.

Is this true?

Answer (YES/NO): NO